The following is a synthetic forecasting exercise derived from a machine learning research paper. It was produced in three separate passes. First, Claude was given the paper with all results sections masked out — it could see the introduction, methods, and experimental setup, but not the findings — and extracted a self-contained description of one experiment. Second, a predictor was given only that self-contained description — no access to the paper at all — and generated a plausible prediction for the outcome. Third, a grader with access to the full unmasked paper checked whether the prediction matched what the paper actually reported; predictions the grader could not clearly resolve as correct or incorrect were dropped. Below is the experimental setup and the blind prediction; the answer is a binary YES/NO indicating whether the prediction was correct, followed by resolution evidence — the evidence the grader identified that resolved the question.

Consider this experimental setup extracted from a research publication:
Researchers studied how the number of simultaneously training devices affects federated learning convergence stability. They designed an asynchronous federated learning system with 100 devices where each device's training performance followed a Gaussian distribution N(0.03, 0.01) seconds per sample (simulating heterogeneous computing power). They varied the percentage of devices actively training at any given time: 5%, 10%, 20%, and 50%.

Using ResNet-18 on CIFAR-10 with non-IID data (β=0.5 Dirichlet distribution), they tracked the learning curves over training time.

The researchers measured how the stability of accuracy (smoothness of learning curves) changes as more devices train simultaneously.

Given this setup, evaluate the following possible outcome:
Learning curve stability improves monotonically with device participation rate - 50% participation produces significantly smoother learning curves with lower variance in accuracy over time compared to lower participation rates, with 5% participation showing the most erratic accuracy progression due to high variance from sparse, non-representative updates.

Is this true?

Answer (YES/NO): YES